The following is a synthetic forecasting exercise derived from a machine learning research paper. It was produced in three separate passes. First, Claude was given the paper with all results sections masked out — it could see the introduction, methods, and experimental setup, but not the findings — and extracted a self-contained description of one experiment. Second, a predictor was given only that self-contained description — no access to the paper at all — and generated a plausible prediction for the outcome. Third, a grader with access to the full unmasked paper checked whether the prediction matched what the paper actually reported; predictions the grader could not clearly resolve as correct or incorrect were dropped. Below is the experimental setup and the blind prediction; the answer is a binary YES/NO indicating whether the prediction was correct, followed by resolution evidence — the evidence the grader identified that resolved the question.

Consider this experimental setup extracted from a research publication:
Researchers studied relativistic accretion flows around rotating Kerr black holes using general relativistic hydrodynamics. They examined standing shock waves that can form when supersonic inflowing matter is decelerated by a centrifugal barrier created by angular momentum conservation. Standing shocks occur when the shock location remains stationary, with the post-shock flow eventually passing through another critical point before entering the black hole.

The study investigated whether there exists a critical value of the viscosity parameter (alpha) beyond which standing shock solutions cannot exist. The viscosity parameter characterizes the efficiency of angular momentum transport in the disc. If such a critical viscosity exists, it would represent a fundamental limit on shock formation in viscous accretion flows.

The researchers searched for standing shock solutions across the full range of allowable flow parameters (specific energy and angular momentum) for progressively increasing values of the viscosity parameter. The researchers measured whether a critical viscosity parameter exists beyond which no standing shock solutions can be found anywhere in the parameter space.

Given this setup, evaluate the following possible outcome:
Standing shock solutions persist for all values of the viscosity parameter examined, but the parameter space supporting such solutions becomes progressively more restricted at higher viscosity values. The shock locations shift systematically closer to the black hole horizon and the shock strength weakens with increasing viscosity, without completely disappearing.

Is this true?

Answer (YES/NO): NO